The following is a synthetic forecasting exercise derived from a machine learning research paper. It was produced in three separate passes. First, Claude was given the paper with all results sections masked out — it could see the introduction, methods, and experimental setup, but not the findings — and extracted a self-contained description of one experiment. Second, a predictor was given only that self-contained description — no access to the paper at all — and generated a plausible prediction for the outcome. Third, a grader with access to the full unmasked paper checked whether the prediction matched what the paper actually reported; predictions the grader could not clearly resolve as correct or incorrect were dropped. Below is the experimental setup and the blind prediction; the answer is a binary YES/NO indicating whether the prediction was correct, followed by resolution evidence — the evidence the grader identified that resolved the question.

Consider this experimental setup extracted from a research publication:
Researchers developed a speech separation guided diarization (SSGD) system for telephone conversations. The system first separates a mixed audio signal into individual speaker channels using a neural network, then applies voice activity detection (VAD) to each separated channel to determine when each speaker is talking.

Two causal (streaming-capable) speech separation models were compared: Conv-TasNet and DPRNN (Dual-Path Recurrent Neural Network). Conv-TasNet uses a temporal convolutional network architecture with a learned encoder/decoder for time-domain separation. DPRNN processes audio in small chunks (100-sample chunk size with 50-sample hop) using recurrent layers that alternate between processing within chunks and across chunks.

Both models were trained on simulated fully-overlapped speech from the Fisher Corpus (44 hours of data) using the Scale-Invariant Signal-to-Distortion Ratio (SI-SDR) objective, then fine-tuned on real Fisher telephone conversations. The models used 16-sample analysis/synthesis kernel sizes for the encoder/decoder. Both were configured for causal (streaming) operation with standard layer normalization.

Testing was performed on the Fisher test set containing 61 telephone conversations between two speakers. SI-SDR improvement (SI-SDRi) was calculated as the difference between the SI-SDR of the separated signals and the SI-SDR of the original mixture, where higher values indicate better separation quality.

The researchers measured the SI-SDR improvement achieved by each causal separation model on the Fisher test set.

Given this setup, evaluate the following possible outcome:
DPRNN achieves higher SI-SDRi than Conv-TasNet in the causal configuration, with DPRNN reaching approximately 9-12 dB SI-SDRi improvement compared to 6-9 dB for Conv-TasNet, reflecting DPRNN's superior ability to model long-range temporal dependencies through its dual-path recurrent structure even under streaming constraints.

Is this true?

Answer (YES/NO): NO